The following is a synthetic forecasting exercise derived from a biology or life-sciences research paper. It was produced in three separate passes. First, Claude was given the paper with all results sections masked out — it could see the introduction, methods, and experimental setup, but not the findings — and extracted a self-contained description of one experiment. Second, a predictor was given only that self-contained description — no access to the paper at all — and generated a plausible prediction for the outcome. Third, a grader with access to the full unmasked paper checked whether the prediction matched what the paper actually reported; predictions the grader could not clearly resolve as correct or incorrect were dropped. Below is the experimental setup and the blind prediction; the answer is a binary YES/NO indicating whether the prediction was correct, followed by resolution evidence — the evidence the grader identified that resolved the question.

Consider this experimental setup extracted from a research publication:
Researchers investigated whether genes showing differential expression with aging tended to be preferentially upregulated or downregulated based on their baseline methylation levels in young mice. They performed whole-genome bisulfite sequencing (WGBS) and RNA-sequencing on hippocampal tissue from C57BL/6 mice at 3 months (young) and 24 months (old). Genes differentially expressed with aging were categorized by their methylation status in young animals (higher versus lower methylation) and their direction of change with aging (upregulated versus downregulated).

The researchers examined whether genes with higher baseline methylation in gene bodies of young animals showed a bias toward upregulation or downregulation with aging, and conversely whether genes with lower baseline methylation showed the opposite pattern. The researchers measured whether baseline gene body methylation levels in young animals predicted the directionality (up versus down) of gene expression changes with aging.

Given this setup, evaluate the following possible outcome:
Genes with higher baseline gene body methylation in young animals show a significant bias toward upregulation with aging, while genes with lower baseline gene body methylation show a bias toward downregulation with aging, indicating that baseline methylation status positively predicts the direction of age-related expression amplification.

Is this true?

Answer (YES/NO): YES